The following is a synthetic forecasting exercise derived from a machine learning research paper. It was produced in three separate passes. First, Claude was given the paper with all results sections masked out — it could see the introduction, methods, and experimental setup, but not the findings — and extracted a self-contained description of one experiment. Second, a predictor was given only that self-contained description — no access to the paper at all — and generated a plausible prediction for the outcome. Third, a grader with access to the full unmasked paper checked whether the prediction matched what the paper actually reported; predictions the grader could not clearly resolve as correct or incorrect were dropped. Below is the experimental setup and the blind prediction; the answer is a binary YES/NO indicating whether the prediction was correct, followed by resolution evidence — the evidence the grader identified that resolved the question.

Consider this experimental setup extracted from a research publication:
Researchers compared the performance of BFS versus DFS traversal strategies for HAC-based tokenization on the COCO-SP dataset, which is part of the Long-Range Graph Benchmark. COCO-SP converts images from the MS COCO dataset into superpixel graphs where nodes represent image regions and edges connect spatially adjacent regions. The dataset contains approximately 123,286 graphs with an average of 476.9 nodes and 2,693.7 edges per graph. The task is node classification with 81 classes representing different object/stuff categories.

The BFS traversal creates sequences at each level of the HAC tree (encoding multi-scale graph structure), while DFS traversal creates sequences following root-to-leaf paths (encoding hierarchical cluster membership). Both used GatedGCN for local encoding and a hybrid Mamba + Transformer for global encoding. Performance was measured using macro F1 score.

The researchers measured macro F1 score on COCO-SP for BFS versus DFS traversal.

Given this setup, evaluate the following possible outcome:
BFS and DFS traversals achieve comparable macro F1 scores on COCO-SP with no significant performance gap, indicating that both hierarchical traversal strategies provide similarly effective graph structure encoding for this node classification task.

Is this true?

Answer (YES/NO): YES